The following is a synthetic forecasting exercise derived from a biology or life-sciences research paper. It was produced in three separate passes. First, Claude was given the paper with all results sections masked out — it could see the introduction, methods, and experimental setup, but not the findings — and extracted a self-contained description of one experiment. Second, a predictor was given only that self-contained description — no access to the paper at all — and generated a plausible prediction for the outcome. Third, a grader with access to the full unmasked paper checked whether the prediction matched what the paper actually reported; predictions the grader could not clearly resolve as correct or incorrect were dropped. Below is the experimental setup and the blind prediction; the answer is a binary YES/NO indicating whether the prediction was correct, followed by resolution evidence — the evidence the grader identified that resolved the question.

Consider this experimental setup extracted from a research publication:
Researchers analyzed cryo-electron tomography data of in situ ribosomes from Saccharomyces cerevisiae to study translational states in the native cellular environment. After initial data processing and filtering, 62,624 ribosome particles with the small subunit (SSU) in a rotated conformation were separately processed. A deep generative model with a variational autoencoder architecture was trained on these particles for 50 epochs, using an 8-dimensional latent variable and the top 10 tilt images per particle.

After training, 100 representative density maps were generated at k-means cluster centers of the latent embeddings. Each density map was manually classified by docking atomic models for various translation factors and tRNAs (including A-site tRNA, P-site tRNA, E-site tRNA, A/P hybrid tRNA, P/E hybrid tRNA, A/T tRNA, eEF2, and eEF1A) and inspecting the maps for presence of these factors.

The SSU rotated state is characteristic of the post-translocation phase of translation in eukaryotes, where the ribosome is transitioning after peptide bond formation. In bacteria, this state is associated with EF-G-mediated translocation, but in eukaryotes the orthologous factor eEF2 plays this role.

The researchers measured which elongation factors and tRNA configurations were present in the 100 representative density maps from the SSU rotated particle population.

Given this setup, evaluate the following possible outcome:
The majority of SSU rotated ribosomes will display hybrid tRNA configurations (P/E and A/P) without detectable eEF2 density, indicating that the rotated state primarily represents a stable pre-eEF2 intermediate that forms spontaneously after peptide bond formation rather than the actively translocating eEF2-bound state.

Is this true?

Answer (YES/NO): NO